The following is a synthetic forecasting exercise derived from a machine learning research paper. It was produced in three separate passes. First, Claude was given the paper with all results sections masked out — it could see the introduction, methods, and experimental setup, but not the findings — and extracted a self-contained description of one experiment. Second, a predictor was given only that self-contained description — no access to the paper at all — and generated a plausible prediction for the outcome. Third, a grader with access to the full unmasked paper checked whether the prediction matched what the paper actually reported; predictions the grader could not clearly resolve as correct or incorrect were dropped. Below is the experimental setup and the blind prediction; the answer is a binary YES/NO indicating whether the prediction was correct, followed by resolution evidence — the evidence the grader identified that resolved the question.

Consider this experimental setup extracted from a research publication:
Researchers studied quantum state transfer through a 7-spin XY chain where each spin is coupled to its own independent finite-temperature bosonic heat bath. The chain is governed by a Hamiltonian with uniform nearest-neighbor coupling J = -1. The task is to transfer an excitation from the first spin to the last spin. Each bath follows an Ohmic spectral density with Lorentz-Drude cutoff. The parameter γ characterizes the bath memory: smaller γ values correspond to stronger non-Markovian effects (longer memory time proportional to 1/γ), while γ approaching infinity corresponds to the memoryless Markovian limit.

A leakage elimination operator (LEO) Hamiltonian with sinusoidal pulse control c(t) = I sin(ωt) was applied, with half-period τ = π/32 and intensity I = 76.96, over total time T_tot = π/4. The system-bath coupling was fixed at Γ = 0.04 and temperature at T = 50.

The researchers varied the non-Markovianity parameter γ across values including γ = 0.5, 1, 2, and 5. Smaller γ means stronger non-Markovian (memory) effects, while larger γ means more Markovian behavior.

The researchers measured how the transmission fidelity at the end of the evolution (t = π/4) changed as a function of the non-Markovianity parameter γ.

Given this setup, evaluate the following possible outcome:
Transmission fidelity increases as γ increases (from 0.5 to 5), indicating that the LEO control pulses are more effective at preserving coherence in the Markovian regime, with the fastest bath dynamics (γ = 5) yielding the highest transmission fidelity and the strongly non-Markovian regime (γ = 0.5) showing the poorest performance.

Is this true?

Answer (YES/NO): NO